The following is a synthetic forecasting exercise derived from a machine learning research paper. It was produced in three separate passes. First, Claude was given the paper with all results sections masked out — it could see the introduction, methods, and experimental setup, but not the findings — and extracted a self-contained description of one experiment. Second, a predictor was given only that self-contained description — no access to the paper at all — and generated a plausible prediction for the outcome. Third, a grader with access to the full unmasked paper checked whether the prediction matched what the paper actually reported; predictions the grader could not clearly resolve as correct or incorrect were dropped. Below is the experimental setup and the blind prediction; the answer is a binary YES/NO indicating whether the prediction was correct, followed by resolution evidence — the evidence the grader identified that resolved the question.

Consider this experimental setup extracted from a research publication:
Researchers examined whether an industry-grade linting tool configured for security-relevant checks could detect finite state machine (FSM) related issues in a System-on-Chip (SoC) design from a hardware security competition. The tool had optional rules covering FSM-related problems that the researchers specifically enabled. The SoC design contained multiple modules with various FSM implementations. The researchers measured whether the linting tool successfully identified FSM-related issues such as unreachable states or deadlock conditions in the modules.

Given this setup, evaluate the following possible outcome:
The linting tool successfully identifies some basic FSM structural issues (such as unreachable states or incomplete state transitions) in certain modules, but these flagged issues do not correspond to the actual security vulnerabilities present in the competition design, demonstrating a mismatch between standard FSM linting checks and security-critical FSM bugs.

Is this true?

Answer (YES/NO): NO